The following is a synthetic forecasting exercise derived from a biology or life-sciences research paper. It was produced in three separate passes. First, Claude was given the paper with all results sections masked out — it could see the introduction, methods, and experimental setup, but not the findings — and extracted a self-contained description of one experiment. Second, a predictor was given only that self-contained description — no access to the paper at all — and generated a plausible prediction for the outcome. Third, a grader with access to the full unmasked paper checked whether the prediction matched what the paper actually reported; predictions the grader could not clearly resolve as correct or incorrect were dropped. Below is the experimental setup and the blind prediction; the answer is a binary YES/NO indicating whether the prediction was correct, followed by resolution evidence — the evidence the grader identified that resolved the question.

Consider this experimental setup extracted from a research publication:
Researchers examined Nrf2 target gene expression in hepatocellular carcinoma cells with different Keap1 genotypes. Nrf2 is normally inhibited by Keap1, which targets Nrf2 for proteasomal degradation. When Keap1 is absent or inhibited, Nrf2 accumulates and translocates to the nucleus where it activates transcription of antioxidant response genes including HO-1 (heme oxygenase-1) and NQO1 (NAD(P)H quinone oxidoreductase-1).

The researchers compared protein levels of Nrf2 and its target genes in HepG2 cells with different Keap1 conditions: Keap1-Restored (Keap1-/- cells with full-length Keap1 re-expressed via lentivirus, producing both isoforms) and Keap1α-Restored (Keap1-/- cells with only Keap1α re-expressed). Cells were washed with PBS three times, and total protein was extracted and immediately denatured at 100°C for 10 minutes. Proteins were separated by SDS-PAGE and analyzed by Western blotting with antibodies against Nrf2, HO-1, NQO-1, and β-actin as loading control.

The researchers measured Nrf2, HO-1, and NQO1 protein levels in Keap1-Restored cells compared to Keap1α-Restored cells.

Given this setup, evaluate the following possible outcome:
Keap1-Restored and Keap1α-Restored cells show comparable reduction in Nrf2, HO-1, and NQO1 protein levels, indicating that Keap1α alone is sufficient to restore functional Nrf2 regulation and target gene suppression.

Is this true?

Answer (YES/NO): NO